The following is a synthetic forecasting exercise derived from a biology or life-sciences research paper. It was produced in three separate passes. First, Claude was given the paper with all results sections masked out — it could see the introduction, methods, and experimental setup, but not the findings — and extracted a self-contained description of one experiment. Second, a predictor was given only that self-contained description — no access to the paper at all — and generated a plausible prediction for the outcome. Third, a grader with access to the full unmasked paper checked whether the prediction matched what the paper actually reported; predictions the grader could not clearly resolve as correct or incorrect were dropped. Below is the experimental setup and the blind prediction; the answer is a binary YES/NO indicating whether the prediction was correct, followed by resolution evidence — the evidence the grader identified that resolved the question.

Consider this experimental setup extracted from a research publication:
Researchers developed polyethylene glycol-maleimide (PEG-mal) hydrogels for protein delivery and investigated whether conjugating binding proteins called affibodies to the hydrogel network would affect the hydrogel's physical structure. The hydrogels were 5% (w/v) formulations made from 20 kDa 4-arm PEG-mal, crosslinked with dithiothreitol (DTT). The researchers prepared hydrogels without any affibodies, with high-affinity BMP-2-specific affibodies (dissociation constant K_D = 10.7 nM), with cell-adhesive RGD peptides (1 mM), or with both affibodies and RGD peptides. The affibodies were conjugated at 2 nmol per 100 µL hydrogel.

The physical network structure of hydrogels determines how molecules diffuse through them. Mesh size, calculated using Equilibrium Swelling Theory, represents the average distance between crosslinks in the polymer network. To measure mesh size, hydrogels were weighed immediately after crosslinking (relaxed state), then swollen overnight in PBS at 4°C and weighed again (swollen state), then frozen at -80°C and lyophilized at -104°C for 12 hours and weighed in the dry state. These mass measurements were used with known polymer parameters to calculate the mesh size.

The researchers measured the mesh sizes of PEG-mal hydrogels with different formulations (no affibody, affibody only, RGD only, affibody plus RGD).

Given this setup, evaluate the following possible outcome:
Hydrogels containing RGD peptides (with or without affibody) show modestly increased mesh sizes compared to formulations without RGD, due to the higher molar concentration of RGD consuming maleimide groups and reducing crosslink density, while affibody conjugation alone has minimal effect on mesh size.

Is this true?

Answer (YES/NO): NO